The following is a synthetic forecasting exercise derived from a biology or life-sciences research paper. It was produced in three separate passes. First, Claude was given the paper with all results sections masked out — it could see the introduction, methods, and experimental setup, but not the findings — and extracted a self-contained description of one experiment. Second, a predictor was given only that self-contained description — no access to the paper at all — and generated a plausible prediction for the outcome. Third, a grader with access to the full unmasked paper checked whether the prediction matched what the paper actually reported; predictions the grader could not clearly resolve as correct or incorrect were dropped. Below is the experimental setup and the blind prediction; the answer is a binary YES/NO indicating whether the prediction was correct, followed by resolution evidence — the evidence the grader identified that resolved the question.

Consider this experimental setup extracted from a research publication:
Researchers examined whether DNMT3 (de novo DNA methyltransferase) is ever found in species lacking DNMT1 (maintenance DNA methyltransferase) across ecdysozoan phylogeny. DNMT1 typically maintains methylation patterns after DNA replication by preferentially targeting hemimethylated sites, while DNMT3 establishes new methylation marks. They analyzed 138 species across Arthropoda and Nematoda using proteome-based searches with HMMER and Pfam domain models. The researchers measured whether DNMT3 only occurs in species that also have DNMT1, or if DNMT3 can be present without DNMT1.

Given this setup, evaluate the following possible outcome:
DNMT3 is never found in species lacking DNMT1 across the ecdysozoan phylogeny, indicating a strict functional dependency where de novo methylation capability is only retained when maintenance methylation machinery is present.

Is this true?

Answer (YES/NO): NO